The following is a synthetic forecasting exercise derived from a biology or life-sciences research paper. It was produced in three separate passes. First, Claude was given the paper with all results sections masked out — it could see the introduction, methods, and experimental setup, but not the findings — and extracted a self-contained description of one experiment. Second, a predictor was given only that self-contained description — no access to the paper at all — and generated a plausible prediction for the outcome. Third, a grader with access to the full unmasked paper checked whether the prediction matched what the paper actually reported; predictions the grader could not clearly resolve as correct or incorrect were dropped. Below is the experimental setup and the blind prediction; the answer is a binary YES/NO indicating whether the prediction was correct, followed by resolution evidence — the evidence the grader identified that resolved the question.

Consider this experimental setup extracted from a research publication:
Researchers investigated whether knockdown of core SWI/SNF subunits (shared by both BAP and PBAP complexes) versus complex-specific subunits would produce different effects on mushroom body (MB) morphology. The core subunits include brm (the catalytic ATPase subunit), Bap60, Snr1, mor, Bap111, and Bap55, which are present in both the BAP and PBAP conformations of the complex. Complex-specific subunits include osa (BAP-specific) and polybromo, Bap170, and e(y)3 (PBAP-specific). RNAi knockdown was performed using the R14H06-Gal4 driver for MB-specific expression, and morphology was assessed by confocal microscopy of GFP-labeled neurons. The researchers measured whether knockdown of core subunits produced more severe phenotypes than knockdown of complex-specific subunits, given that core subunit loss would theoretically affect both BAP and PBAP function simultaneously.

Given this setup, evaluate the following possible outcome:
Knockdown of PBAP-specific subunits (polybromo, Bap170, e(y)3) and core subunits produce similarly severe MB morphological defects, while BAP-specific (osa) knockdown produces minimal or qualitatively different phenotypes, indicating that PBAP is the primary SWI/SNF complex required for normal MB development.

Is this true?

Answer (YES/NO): NO